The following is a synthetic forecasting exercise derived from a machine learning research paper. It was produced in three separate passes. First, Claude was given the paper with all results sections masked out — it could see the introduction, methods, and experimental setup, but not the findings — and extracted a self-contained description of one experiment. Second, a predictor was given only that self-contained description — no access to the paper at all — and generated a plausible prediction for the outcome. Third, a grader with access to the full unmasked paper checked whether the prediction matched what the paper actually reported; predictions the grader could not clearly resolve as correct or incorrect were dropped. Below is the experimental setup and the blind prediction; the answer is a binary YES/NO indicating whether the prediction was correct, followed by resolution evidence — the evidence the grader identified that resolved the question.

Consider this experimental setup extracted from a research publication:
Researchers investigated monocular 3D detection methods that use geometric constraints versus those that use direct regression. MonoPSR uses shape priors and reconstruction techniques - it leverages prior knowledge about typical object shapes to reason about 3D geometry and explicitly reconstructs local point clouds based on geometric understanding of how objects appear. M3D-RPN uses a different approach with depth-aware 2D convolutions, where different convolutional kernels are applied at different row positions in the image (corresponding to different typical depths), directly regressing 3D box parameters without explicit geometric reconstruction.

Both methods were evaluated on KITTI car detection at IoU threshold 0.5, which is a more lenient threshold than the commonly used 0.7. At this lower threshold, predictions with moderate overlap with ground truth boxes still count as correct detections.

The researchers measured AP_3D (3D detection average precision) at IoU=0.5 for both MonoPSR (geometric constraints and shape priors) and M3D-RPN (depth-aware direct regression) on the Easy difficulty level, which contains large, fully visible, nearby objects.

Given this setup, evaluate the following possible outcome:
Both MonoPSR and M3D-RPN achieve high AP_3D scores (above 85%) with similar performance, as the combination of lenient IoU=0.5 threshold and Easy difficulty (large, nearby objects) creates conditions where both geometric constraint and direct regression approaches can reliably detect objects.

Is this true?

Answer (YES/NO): NO